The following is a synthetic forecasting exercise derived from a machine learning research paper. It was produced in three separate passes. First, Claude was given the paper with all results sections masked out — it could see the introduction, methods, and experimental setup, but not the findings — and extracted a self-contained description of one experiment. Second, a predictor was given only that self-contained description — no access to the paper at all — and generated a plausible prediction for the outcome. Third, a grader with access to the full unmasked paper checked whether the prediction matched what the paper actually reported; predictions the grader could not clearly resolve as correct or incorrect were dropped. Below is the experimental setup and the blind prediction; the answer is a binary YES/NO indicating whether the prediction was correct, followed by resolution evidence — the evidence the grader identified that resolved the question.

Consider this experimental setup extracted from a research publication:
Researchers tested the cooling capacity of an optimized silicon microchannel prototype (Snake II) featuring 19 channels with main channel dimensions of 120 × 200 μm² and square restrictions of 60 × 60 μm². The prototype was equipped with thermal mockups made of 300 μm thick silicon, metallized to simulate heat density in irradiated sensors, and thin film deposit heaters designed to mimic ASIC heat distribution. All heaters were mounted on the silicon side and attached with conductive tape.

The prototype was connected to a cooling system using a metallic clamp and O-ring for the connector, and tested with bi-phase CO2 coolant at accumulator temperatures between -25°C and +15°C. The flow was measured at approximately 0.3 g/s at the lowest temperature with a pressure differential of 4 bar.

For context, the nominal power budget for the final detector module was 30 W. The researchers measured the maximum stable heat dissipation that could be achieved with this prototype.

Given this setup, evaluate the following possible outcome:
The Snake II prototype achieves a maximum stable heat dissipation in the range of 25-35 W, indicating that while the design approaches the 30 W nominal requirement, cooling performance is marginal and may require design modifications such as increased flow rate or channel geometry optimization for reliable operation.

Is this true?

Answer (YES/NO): NO